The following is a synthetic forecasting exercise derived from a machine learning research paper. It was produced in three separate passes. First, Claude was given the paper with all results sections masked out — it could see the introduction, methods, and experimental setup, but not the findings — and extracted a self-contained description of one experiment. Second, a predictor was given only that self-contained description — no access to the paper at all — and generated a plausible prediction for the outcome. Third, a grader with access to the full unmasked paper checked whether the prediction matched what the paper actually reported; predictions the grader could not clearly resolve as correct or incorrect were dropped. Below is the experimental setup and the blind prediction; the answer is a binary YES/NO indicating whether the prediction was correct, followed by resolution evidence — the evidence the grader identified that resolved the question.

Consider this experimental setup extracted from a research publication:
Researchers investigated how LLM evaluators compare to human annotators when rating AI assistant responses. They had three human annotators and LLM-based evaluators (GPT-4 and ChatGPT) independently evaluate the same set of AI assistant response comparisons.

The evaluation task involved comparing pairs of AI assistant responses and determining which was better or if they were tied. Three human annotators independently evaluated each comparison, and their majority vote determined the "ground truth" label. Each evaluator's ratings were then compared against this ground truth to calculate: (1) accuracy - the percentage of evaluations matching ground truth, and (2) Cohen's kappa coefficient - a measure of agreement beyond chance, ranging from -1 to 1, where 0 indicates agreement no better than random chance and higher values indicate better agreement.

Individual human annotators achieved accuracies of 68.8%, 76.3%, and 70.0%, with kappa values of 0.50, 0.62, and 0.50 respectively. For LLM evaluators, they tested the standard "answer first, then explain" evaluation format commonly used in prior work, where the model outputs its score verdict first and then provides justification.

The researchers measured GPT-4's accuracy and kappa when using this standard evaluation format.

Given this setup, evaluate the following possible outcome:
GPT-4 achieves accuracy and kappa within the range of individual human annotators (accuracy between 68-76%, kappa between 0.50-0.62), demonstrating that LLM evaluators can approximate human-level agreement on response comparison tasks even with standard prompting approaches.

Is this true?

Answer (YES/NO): NO